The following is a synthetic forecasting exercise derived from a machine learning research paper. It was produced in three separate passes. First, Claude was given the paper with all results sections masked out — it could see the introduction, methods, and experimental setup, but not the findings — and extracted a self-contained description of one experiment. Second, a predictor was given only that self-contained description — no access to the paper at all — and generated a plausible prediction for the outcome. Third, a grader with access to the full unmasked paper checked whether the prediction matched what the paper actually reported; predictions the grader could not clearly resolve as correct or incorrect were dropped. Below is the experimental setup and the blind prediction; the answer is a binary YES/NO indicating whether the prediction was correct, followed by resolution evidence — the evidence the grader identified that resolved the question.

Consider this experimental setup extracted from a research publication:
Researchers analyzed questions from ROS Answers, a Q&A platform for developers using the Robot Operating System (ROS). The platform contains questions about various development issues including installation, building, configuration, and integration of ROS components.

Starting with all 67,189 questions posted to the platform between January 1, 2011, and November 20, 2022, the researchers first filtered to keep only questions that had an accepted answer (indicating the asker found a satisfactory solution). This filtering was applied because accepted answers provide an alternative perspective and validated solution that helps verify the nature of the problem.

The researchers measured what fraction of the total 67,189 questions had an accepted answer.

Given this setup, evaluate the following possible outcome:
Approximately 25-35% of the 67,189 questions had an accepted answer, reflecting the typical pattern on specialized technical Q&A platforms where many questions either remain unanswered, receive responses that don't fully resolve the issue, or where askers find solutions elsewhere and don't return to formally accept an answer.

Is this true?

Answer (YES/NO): NO